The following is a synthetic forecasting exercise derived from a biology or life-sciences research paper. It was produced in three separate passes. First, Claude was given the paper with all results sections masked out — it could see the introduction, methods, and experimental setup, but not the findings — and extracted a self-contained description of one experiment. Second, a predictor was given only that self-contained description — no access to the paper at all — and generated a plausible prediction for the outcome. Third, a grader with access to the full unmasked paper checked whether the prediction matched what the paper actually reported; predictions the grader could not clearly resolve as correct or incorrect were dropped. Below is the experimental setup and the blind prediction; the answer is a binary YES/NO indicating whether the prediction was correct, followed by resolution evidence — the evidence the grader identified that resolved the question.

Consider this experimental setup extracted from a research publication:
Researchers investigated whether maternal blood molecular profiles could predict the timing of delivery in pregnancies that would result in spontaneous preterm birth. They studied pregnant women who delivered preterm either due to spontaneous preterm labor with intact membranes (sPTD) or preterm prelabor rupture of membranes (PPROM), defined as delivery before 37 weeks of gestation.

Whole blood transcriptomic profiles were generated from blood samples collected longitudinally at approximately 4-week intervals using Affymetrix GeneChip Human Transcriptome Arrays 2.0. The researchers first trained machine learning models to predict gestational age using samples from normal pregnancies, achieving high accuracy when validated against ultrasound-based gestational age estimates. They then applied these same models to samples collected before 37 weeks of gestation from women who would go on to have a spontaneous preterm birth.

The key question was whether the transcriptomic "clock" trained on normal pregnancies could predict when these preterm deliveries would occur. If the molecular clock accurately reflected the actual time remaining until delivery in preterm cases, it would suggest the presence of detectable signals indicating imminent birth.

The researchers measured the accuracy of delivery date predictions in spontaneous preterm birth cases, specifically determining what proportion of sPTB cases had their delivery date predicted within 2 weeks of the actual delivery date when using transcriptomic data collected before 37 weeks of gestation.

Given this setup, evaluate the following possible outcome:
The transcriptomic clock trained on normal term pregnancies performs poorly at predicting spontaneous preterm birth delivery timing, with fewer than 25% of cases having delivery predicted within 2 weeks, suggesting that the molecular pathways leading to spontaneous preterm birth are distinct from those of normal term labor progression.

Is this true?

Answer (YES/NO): NO